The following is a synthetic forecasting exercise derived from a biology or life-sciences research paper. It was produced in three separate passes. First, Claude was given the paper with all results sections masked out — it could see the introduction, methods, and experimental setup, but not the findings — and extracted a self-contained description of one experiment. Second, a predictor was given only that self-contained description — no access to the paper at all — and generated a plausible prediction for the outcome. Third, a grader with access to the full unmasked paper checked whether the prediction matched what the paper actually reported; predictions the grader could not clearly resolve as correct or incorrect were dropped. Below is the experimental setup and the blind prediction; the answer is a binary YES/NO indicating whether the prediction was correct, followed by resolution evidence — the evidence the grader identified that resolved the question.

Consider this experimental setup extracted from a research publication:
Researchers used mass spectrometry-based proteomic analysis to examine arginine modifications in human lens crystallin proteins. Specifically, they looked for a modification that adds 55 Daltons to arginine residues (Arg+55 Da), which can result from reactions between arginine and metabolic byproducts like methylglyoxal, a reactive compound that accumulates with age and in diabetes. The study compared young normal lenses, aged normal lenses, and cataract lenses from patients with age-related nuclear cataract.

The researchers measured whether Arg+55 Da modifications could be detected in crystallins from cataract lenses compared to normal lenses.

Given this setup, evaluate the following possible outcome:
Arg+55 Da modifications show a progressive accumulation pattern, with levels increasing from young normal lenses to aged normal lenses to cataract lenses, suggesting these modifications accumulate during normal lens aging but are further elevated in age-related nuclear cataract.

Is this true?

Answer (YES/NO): NO